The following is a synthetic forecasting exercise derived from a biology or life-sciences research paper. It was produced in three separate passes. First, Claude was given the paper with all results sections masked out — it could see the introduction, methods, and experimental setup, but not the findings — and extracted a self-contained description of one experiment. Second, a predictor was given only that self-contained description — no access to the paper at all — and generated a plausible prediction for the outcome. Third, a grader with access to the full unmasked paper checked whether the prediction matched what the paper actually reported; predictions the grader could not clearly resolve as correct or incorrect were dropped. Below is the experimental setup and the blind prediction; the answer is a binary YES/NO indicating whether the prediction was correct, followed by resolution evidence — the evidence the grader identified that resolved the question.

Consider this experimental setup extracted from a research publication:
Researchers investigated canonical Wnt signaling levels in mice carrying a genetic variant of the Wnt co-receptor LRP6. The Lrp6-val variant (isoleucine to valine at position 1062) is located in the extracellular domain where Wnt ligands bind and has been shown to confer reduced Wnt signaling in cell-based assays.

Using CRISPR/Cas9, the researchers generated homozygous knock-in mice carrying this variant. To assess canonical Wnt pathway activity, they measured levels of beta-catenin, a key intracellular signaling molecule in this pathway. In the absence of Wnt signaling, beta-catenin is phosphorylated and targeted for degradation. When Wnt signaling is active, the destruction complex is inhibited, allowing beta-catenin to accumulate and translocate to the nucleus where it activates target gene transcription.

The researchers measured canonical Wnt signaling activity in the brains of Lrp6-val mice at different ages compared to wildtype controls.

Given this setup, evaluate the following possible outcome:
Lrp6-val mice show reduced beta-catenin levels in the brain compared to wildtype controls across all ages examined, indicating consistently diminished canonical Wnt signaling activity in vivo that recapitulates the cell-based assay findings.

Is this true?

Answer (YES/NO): NO